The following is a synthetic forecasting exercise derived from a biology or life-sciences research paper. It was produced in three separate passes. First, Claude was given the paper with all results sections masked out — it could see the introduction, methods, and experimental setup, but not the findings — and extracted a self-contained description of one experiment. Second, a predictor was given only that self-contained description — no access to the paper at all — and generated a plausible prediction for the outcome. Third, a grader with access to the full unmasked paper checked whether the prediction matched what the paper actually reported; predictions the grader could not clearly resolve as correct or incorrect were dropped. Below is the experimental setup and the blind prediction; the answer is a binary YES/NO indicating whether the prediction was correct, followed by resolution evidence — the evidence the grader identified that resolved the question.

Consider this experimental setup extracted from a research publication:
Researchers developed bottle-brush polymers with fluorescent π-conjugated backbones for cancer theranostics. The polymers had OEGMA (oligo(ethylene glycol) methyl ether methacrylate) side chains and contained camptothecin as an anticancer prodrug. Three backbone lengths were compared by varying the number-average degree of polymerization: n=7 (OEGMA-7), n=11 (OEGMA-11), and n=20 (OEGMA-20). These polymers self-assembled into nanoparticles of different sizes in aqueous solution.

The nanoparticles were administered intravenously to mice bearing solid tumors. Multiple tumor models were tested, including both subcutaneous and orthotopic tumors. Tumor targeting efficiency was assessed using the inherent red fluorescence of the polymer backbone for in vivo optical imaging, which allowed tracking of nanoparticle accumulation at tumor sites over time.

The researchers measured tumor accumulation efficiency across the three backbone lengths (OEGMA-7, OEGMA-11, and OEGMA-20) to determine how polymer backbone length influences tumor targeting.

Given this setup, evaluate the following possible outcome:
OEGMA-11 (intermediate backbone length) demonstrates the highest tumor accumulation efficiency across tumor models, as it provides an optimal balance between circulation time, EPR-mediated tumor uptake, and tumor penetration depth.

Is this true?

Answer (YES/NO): YES